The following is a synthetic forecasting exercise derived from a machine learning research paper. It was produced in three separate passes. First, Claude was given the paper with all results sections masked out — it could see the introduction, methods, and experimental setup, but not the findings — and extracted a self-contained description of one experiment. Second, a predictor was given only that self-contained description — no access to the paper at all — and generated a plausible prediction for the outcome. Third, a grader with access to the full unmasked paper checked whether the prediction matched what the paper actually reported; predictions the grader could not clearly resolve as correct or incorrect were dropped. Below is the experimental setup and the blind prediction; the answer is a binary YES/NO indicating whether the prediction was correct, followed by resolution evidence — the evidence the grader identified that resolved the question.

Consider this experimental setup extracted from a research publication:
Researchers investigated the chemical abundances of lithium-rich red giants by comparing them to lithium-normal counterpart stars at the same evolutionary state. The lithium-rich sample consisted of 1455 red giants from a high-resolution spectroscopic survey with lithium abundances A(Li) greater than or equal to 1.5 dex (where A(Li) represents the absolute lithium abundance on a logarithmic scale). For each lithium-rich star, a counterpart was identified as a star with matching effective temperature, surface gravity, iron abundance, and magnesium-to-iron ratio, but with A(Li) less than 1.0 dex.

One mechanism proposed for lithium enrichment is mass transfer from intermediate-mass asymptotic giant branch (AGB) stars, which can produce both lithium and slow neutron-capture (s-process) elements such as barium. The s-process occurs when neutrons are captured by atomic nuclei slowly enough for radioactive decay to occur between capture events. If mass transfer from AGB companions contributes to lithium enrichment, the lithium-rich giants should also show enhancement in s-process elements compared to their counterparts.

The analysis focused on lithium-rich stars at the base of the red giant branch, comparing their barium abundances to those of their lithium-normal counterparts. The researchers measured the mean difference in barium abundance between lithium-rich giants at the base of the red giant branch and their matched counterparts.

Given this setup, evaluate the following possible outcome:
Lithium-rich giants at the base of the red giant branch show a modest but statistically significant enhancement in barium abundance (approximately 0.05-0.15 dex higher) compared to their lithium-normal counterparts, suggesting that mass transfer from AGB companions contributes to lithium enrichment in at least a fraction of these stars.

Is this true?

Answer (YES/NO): YES